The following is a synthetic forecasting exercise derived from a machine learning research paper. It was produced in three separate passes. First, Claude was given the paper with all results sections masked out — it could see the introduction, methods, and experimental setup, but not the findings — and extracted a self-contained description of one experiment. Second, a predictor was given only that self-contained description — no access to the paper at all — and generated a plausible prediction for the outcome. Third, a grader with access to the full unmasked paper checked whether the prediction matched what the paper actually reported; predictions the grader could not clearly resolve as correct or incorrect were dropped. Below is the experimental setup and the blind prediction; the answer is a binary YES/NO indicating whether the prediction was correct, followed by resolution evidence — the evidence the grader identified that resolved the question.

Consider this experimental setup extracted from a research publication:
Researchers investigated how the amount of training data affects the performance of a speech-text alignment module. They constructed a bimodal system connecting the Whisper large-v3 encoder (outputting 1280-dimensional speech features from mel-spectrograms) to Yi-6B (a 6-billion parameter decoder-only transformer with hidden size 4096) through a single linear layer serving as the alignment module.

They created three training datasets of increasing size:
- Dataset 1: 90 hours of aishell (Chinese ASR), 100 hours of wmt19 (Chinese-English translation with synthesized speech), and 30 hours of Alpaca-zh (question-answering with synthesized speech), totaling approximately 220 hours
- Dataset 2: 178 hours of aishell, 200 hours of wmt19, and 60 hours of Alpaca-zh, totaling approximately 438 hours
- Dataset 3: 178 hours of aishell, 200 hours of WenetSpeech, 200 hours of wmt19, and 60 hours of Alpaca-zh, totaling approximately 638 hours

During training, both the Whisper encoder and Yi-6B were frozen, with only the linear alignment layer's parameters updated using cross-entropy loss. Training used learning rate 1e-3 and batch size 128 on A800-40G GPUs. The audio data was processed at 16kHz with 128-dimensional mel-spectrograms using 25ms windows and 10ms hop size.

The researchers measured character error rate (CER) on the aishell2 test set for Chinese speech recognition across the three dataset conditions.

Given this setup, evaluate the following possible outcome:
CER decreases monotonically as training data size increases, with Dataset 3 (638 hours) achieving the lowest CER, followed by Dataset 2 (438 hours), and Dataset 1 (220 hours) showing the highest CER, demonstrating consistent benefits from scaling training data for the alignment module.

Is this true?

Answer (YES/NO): YES